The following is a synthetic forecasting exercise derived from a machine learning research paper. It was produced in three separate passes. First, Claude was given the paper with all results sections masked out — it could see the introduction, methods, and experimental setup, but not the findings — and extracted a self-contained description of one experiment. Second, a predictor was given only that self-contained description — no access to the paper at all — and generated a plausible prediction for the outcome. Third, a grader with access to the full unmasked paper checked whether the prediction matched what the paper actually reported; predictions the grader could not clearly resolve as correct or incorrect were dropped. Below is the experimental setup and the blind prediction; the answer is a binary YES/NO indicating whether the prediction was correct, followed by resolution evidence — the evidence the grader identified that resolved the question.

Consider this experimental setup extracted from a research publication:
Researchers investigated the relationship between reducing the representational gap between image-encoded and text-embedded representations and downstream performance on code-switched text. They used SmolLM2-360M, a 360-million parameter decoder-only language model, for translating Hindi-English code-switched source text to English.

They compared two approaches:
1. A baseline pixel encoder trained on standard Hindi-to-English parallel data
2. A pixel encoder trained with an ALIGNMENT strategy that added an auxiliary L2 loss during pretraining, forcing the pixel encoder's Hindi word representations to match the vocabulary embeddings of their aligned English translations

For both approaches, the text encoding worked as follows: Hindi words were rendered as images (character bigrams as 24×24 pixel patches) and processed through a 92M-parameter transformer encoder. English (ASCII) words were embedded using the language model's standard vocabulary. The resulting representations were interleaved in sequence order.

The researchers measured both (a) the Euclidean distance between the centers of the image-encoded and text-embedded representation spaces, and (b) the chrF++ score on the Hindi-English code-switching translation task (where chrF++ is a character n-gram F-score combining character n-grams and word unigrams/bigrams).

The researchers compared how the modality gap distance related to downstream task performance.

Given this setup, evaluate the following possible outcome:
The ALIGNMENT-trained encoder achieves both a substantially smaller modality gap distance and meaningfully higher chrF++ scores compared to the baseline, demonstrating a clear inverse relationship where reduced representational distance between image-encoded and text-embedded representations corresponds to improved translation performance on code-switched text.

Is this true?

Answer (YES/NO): NO